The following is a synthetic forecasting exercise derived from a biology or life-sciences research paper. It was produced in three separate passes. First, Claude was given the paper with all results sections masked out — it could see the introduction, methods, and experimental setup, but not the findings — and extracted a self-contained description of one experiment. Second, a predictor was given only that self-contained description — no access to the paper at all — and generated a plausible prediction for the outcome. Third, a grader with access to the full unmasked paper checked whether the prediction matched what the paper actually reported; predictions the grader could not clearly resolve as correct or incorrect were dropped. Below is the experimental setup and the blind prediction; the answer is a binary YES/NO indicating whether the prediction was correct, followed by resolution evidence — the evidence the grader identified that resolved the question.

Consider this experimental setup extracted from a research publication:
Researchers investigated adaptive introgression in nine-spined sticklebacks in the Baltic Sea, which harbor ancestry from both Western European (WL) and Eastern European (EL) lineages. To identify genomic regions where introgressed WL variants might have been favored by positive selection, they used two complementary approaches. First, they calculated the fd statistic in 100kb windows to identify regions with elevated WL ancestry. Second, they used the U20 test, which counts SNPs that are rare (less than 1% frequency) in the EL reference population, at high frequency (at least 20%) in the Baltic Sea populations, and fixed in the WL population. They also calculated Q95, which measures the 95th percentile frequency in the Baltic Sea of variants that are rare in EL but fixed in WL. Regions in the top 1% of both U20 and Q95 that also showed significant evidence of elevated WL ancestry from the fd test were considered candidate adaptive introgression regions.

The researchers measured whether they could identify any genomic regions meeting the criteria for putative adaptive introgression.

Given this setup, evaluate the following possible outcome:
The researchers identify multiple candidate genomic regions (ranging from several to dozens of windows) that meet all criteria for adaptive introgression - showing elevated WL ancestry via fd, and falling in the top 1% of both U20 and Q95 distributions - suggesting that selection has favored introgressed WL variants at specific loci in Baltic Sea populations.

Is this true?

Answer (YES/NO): YES